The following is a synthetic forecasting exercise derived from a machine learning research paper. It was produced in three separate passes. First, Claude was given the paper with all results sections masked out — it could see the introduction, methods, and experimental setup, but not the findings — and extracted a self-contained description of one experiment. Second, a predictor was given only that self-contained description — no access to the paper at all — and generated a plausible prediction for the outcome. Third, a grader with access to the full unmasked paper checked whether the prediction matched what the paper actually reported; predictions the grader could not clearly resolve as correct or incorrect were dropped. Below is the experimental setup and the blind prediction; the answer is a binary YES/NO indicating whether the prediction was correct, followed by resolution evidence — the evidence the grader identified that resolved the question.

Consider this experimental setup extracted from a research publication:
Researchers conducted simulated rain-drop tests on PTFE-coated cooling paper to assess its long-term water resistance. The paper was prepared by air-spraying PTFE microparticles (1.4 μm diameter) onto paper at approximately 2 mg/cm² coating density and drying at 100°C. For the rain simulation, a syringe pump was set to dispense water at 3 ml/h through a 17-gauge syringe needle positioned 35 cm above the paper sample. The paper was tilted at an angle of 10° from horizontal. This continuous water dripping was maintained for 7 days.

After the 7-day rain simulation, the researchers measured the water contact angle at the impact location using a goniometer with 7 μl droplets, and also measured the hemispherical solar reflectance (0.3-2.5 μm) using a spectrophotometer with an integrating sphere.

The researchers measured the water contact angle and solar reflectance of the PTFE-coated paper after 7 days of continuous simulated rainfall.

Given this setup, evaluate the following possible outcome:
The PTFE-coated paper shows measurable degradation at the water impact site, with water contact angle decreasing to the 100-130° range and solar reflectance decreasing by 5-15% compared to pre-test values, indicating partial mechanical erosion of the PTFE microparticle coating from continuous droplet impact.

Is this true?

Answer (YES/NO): NO